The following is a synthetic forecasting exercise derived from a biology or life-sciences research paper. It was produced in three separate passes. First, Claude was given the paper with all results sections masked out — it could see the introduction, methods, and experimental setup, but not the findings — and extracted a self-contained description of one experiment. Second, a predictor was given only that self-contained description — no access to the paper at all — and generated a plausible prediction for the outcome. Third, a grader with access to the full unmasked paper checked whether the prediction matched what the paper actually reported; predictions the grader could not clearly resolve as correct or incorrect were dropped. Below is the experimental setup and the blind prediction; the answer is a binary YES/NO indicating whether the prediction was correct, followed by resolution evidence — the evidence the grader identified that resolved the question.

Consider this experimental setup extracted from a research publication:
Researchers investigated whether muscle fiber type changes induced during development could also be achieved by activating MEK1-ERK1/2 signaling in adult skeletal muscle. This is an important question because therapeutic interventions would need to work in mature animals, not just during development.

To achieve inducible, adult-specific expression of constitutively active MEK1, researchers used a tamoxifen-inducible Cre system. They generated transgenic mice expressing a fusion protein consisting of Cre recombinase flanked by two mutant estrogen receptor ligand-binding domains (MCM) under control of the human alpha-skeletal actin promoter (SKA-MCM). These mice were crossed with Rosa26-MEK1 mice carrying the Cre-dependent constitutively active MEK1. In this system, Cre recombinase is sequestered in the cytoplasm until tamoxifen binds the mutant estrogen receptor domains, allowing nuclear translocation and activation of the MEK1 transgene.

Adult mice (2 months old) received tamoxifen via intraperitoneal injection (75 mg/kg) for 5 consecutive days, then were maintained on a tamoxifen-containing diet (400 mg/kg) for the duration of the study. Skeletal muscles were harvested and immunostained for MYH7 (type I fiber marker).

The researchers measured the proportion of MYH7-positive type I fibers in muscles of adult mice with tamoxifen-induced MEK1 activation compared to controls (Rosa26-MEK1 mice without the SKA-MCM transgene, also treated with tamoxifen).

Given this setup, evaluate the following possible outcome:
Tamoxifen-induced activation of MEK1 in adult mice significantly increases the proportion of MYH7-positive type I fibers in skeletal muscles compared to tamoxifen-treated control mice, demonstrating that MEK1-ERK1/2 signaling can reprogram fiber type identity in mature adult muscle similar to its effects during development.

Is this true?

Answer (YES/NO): YES